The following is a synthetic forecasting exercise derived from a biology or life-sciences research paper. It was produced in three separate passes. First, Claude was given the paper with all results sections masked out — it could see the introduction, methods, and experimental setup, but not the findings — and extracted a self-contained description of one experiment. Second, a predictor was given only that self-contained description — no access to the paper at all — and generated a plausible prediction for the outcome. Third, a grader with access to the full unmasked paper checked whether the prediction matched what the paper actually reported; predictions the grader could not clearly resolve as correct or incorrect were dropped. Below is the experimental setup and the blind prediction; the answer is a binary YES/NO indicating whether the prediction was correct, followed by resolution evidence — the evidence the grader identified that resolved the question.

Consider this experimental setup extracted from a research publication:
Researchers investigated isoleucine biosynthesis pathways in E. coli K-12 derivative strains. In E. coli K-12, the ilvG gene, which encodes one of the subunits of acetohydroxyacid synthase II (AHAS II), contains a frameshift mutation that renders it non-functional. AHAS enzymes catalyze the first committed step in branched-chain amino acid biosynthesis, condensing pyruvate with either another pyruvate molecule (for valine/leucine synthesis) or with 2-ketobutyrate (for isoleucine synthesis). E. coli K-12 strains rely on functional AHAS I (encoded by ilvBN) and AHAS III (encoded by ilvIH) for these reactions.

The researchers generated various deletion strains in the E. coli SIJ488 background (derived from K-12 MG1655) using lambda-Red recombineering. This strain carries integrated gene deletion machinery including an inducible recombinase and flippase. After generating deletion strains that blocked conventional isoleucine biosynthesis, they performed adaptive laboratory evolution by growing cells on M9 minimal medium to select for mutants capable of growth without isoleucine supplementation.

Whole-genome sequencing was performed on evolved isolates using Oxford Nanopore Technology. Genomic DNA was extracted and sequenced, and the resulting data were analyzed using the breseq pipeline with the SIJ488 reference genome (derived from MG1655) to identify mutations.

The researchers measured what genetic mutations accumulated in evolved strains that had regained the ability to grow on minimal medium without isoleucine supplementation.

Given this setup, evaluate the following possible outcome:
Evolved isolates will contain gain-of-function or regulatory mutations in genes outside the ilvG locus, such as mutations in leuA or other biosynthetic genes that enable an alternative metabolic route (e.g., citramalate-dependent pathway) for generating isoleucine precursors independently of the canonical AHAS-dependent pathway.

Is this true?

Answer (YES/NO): NO